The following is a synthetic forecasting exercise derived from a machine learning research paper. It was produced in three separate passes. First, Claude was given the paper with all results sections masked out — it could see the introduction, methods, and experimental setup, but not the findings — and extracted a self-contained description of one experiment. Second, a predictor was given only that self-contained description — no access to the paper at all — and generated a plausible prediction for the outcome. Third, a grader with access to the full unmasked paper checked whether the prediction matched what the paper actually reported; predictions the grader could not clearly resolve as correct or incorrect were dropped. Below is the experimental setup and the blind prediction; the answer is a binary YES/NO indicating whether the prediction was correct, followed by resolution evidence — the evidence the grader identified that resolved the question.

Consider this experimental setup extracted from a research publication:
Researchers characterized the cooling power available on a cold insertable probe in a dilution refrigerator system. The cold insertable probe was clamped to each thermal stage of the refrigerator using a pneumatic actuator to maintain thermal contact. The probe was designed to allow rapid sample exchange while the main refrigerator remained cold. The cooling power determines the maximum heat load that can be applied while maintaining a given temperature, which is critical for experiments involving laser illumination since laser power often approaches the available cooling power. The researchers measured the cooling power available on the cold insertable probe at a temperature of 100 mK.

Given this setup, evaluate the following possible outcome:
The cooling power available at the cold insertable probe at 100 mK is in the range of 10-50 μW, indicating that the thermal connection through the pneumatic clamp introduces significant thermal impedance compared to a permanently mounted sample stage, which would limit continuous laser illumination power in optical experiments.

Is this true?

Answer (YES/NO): NO